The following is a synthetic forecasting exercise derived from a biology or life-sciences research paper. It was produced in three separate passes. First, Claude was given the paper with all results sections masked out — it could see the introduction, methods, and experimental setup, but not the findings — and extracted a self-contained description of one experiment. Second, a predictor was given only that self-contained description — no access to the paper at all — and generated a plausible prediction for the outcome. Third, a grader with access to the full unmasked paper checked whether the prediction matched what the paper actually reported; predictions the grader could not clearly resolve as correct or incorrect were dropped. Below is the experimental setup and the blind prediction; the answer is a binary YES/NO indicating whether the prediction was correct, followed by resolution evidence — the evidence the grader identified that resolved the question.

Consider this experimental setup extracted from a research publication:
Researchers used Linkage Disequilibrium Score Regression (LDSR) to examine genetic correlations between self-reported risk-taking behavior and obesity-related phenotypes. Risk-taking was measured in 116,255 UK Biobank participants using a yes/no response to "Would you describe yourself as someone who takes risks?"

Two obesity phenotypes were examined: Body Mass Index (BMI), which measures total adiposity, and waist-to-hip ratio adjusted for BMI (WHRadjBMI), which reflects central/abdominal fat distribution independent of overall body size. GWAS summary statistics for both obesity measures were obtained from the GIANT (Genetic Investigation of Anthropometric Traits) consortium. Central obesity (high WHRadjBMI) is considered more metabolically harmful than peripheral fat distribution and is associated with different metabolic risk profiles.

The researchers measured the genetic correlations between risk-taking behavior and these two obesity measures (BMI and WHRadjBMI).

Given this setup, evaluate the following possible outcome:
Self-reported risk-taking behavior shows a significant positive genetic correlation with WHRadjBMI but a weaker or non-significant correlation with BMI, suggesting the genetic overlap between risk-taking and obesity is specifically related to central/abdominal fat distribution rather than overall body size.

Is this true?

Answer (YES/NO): NO